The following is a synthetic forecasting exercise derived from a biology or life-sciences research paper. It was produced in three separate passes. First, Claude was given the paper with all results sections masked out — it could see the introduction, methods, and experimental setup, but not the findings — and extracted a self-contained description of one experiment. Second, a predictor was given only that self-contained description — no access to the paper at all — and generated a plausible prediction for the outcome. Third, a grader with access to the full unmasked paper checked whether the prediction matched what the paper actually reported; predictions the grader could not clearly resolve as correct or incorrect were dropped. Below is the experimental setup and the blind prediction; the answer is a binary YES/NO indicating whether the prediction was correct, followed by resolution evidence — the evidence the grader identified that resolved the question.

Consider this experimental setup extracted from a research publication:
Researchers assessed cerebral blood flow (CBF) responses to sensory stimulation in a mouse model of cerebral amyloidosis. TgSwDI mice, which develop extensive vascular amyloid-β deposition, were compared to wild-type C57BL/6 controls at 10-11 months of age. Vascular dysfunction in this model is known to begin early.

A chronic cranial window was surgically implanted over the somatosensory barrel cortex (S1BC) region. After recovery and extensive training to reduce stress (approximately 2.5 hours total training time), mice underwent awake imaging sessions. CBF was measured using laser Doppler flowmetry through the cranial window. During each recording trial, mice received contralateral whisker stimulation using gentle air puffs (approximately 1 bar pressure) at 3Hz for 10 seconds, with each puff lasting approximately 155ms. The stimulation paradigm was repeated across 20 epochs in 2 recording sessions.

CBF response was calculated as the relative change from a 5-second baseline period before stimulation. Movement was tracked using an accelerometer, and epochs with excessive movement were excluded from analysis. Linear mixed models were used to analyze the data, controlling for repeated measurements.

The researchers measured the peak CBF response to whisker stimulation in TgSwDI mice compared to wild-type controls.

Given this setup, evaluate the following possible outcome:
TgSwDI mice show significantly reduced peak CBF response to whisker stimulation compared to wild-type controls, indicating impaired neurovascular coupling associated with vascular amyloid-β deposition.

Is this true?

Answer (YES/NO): NO